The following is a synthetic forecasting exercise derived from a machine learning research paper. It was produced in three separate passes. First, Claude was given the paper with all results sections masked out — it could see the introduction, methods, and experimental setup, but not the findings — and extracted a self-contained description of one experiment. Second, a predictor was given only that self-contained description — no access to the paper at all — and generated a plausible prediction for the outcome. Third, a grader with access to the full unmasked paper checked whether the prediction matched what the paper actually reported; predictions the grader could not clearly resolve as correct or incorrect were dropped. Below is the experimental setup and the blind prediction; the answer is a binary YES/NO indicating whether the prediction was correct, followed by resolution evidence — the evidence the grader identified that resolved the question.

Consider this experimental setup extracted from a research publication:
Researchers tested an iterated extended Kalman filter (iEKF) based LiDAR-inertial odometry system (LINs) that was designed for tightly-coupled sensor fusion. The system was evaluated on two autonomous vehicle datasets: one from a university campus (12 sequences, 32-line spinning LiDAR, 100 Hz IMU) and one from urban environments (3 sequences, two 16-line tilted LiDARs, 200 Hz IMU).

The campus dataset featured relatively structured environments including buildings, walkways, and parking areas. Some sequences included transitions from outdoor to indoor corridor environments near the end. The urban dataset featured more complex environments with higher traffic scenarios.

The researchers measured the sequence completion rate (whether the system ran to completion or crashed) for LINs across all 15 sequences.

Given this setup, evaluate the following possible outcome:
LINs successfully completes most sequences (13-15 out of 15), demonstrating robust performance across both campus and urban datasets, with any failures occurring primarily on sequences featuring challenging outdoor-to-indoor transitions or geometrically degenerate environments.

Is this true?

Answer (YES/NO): NO